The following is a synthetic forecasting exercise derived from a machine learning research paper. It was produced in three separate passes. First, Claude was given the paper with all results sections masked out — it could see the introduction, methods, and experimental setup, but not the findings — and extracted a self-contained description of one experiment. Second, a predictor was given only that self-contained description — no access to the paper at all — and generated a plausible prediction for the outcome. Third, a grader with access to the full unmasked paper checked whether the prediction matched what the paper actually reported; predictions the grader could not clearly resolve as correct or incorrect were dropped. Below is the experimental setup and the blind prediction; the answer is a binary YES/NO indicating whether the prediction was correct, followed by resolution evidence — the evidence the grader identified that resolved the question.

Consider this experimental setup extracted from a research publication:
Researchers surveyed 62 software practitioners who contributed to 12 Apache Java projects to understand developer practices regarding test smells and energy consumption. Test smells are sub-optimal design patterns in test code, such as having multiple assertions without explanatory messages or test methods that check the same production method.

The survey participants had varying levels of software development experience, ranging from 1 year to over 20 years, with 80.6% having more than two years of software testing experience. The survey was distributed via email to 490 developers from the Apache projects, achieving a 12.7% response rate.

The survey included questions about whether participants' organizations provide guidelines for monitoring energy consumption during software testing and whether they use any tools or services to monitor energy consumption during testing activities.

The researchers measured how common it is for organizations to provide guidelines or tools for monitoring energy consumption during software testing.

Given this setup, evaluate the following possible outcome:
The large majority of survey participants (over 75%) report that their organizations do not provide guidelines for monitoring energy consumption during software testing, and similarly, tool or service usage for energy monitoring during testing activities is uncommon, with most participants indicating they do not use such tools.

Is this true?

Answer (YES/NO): NO